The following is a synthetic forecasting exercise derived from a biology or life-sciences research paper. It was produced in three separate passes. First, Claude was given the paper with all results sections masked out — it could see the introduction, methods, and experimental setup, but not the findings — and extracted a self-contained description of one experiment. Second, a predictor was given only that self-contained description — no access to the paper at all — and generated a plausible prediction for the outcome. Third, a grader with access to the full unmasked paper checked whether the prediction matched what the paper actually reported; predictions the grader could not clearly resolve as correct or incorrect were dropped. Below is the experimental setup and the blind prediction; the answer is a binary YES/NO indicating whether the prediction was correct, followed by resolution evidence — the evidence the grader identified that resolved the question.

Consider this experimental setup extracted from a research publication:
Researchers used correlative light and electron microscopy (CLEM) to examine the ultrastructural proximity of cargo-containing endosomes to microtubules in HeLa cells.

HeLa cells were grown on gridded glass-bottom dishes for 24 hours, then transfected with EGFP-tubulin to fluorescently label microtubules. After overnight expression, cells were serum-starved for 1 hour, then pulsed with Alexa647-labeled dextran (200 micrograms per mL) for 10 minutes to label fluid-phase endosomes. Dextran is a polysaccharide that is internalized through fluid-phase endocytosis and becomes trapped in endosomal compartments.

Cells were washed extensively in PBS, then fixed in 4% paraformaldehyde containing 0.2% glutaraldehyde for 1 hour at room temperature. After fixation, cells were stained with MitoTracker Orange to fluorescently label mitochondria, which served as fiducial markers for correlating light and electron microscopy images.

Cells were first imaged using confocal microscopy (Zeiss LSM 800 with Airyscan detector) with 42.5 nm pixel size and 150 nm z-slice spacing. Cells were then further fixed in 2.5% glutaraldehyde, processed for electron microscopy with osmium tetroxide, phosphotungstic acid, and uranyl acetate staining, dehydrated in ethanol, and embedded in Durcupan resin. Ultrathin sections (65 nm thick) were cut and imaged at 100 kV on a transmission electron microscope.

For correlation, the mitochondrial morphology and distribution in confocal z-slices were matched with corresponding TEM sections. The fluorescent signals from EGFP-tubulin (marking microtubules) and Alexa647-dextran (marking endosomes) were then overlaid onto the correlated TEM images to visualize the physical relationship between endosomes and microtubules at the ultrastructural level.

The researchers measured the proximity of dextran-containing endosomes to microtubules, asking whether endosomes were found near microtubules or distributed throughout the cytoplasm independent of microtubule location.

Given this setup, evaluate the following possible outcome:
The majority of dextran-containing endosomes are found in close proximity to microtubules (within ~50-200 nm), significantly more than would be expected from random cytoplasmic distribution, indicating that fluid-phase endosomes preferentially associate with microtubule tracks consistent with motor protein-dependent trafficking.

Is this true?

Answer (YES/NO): NO